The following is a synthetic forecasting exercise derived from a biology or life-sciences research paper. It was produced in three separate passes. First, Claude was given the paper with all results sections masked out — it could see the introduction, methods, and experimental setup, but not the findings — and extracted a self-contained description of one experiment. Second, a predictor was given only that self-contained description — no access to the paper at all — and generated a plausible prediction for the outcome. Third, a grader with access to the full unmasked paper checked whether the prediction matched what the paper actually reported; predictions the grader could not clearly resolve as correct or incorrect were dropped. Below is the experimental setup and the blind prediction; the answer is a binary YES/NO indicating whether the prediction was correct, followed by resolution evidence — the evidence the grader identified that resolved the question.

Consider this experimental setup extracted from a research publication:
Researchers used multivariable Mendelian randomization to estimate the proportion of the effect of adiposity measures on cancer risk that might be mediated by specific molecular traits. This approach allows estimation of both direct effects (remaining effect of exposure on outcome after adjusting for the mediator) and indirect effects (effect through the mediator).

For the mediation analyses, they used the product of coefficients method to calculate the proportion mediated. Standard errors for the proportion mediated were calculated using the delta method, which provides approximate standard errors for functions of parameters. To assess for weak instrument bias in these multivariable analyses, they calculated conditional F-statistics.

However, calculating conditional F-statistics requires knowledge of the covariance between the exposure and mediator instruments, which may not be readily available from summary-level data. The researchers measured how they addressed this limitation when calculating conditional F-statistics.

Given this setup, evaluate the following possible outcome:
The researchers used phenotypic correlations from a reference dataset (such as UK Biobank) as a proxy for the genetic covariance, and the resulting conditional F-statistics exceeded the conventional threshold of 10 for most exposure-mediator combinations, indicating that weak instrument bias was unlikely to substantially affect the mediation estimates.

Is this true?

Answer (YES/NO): NO